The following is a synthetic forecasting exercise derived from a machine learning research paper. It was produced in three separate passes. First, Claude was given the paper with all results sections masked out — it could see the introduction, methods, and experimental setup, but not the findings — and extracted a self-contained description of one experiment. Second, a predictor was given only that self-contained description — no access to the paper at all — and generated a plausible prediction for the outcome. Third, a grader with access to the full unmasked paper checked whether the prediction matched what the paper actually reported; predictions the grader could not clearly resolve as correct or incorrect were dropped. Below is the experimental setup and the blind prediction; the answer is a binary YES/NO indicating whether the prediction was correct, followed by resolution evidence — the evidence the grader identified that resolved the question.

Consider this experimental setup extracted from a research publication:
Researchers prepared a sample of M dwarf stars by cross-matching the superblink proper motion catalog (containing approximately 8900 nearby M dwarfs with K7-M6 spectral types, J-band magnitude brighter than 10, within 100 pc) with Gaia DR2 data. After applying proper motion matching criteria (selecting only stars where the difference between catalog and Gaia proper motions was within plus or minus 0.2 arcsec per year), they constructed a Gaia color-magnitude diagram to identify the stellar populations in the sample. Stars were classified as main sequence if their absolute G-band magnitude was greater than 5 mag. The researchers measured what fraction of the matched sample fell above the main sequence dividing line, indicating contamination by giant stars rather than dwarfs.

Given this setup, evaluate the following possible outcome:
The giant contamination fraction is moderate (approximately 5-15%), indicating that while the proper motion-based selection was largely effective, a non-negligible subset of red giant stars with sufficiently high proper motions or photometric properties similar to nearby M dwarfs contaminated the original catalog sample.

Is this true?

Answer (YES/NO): NO